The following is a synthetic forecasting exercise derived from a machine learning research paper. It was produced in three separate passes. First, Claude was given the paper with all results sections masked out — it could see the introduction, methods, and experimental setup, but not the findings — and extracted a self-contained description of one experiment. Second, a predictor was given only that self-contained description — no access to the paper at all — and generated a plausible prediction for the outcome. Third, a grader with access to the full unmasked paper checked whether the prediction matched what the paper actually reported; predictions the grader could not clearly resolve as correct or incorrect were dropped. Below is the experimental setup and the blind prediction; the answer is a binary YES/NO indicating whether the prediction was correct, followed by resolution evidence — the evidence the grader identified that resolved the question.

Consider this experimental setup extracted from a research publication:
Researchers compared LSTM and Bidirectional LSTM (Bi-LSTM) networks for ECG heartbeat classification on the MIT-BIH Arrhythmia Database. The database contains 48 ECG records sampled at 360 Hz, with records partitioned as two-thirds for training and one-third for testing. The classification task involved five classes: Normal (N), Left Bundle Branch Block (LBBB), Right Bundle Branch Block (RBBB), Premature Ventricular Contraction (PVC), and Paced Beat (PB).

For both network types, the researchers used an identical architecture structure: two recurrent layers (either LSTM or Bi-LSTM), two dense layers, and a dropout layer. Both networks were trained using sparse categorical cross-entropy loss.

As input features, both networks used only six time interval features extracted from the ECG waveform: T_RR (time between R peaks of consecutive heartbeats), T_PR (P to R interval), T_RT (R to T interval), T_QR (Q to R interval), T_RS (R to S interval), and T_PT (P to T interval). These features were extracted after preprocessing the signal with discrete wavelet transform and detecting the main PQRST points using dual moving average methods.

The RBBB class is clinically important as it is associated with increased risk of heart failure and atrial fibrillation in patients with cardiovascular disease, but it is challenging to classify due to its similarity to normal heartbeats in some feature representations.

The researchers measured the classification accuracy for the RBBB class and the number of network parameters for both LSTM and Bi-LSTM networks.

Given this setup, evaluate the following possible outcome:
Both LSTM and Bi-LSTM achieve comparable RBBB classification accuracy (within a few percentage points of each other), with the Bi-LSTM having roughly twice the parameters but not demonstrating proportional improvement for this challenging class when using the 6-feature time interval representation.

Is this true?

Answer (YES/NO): NO